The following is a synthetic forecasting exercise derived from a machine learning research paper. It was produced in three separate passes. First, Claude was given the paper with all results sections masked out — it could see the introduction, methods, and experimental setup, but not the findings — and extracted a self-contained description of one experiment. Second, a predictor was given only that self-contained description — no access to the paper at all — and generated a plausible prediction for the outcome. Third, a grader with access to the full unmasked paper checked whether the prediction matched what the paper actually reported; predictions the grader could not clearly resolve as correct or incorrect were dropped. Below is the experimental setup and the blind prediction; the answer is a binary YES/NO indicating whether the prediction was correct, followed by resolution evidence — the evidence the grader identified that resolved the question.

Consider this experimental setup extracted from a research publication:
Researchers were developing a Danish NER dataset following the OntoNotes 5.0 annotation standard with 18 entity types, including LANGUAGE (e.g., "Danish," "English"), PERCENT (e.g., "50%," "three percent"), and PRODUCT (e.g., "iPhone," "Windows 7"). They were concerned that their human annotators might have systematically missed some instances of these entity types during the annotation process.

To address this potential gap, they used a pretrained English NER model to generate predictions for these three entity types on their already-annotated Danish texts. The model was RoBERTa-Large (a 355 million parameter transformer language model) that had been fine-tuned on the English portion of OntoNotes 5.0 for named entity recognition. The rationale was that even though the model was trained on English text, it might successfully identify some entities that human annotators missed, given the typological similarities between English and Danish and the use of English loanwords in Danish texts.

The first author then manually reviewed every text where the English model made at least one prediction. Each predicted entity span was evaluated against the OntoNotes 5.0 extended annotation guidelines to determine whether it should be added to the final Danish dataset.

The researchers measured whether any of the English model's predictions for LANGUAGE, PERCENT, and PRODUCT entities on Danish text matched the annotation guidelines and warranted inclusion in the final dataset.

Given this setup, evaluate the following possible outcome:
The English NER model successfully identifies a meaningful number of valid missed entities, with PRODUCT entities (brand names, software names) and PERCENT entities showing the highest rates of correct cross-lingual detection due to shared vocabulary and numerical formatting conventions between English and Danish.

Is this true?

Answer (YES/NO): NO